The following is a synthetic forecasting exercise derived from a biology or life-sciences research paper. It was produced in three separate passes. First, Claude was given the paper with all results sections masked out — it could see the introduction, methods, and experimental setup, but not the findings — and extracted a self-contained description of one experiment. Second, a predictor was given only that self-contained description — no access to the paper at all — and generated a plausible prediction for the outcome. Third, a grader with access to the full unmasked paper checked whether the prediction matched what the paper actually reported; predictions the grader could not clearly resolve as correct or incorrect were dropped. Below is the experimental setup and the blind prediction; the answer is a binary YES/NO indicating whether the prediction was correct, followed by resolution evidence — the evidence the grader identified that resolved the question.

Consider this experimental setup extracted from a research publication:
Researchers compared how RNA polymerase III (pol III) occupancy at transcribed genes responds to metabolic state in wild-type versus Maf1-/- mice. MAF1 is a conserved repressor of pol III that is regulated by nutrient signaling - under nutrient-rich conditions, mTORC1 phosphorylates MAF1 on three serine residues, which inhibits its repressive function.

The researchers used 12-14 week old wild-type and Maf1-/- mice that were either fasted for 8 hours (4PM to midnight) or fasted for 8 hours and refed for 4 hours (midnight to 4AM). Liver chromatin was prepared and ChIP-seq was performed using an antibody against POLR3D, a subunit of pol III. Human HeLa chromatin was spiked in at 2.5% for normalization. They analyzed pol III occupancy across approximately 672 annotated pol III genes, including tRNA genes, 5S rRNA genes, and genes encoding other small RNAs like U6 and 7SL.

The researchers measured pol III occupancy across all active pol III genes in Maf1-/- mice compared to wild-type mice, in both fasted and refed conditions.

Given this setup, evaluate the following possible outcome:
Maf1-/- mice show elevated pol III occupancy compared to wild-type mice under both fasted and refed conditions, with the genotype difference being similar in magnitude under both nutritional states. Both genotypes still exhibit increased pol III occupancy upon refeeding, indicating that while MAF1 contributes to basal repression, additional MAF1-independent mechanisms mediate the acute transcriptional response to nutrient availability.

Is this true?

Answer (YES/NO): NO